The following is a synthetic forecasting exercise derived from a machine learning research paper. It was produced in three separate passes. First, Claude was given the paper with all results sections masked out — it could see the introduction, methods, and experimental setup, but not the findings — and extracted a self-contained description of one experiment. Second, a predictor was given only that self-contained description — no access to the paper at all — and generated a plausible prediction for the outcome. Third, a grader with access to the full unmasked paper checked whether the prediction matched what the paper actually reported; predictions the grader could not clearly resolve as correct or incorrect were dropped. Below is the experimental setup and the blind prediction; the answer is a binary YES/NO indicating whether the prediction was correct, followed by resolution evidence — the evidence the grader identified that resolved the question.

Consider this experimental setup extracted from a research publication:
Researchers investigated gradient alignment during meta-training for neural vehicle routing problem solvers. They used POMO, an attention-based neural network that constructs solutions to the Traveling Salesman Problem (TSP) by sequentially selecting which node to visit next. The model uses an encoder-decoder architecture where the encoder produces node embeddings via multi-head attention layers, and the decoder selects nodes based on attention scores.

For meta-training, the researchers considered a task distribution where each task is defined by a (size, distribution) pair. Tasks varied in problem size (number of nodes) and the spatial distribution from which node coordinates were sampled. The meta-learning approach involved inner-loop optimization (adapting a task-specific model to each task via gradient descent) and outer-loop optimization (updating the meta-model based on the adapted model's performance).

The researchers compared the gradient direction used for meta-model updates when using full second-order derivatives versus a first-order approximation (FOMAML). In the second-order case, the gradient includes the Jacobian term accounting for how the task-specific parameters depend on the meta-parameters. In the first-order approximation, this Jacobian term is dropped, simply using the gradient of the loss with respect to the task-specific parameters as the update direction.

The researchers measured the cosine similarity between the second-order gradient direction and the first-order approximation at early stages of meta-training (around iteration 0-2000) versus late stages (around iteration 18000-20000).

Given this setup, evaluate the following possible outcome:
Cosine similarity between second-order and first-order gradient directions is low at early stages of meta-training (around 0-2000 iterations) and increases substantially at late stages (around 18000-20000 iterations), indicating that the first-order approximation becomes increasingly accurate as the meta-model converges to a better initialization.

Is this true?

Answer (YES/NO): YES